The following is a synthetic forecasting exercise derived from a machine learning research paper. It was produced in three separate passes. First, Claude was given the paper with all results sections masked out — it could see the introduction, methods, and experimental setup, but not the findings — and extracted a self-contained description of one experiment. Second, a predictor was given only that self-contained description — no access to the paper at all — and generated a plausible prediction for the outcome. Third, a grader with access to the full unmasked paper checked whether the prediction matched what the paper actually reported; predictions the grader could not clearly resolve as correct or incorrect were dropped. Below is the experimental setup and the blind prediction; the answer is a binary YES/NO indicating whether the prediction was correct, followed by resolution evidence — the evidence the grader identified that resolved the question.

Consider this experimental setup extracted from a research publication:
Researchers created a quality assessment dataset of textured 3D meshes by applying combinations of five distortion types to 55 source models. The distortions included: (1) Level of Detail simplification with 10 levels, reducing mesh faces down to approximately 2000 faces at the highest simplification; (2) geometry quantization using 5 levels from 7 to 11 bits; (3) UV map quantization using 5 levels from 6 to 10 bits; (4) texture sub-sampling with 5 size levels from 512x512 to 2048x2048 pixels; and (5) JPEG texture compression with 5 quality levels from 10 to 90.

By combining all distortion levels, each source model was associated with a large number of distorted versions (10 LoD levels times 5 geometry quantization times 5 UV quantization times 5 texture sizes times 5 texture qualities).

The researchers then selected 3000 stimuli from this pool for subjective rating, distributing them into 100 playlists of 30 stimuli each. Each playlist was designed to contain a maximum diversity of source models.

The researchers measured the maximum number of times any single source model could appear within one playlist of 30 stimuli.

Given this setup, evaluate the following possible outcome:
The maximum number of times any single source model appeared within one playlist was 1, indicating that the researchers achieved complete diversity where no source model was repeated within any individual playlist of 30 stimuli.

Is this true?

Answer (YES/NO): NO